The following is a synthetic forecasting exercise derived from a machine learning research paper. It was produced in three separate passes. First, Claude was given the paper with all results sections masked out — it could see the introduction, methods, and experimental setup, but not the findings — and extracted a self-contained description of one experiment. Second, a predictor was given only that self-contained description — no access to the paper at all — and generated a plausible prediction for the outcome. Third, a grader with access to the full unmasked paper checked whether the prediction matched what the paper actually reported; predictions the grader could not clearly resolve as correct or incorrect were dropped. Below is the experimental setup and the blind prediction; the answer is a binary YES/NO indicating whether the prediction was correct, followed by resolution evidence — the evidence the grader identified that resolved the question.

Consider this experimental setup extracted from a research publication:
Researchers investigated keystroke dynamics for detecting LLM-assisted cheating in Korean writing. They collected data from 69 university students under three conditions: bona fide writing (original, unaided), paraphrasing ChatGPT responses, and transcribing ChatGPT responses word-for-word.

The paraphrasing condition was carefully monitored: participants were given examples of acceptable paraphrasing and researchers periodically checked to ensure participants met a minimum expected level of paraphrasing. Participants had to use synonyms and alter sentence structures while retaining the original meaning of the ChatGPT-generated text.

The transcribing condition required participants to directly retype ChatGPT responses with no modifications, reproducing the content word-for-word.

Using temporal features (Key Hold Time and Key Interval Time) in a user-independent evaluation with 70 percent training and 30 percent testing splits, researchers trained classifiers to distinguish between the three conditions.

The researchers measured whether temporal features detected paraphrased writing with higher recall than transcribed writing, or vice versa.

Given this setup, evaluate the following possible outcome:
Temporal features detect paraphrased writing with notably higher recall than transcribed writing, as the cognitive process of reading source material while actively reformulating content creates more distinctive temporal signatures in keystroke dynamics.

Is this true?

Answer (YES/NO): NO